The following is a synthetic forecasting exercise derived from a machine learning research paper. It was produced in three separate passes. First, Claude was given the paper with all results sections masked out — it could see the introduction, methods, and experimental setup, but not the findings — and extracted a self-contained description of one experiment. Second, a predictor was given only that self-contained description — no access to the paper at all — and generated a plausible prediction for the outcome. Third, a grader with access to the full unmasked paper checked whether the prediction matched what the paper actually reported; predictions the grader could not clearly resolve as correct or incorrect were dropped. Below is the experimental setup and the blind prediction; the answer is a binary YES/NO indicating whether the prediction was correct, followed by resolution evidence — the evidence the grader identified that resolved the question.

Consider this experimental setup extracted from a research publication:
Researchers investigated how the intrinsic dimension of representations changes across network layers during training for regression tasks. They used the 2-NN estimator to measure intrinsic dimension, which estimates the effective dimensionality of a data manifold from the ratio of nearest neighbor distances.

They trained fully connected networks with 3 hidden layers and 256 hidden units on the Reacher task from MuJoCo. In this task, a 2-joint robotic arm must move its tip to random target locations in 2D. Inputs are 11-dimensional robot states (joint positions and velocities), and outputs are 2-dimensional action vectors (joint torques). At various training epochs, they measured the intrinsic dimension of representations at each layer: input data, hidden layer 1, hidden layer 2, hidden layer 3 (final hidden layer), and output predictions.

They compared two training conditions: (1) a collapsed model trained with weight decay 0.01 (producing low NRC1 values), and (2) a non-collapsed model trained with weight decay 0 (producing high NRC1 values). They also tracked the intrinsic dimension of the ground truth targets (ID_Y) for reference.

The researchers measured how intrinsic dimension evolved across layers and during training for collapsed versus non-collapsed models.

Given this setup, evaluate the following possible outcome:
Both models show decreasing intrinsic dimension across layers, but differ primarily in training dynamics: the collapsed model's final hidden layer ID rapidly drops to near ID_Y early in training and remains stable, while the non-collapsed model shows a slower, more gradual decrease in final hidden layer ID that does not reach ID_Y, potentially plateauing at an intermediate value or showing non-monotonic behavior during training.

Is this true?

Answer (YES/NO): NO